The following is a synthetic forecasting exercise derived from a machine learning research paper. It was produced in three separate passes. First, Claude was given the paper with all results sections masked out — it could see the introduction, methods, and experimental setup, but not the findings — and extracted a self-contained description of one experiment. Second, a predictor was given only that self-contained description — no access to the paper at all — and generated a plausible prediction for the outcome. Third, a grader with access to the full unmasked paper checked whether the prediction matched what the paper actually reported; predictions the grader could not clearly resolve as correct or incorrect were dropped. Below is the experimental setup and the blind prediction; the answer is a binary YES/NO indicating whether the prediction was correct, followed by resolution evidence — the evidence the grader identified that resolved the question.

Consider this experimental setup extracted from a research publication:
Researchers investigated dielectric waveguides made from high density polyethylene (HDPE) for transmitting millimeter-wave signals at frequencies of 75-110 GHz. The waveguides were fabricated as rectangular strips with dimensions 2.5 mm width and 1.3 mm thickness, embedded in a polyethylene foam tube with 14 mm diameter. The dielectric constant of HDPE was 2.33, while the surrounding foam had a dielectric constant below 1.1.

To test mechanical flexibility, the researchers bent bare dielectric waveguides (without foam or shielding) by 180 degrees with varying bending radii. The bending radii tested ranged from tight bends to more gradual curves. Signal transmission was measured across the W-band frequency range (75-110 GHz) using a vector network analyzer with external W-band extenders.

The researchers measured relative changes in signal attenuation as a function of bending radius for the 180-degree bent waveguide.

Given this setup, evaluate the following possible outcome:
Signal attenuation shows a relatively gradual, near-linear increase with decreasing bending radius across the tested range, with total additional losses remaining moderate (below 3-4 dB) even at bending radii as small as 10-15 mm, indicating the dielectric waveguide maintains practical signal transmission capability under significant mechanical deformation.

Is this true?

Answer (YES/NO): NO